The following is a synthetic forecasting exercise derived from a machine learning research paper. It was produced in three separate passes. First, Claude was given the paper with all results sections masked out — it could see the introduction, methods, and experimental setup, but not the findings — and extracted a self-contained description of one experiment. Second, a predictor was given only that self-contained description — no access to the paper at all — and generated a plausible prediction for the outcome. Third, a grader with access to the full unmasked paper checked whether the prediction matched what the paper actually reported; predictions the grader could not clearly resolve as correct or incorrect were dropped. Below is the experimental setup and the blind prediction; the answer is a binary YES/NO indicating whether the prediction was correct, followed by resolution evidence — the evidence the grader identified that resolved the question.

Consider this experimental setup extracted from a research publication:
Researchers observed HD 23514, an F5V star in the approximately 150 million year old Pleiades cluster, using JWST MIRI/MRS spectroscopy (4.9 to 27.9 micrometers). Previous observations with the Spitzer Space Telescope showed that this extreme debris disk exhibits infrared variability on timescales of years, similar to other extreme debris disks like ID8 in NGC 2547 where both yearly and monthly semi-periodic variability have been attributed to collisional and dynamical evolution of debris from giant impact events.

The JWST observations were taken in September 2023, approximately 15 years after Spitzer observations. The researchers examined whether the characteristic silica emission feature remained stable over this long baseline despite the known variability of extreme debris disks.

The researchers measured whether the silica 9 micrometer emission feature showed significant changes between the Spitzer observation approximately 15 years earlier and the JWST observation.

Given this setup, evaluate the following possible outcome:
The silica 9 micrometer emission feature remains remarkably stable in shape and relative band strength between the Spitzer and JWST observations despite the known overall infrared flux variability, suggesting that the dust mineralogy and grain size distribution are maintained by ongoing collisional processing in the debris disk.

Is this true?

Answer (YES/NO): NO